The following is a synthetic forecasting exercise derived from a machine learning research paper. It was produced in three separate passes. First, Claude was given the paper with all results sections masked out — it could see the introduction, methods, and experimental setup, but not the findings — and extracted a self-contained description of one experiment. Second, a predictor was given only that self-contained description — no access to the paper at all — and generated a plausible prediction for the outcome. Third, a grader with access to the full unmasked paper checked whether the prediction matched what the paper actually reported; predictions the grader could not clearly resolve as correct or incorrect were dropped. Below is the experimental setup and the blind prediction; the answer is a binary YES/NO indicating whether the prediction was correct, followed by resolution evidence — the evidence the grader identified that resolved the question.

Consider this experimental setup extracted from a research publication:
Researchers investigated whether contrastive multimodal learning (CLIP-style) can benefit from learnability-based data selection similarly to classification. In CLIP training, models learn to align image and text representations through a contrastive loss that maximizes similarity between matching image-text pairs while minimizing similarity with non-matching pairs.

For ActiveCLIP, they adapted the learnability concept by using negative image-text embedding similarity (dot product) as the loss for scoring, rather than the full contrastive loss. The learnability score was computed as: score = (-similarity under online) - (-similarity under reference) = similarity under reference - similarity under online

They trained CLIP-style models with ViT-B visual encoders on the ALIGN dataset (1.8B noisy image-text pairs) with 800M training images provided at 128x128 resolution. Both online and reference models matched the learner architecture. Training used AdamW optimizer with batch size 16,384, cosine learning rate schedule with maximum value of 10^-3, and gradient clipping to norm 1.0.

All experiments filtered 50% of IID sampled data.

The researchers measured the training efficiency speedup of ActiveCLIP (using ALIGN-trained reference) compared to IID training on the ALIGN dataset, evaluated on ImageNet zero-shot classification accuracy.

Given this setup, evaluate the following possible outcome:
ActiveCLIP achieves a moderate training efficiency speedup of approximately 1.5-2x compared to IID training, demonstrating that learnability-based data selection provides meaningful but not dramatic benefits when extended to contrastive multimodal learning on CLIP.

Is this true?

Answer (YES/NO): NO